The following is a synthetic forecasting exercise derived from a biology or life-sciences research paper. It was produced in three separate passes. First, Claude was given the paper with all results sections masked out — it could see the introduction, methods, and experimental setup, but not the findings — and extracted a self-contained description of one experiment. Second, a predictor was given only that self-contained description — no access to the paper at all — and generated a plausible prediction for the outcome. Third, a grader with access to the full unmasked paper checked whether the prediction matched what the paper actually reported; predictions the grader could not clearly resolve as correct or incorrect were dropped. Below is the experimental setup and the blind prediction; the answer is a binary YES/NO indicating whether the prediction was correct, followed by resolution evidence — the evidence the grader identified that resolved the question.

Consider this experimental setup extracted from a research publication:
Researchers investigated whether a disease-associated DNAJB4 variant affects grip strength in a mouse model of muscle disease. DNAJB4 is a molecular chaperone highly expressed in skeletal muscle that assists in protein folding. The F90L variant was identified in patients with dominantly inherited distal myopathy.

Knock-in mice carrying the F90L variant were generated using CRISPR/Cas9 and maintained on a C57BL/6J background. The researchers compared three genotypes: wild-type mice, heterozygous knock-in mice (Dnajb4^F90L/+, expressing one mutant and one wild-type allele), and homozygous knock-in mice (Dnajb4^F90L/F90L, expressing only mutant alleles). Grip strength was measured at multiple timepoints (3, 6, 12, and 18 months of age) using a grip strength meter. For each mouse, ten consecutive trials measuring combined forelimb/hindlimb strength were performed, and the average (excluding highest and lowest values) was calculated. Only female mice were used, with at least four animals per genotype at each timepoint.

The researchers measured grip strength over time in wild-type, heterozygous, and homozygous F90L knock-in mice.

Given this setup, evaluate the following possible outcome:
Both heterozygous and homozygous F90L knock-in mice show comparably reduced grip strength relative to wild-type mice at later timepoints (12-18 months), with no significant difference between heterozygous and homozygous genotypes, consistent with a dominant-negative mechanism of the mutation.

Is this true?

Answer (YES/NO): NO